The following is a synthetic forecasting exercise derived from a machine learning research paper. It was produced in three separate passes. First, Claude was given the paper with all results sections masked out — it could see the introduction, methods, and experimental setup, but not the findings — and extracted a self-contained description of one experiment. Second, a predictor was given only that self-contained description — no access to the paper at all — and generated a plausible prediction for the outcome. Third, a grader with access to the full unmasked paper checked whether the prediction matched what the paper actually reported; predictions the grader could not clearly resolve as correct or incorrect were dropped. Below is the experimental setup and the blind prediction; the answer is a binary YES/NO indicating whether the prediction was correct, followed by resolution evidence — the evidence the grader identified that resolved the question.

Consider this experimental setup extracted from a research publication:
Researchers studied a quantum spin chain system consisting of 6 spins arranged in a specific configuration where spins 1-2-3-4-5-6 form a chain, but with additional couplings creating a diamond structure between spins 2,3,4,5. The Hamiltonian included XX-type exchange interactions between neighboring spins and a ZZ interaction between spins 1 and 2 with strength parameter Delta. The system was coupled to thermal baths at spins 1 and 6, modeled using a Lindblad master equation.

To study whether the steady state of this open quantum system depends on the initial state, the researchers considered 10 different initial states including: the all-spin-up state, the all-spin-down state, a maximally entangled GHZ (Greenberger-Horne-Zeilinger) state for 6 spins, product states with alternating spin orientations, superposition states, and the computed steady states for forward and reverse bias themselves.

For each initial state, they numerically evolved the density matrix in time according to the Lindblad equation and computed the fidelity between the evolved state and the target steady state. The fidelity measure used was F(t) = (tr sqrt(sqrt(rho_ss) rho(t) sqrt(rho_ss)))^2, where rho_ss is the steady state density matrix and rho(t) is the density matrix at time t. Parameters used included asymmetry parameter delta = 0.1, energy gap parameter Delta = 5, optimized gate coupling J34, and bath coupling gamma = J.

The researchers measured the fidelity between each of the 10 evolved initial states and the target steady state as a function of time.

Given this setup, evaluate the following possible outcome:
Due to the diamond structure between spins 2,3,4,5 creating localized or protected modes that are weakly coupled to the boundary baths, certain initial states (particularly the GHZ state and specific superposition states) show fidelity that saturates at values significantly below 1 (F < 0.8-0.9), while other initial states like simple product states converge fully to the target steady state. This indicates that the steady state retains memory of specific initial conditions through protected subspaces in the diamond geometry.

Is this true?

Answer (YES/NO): NO